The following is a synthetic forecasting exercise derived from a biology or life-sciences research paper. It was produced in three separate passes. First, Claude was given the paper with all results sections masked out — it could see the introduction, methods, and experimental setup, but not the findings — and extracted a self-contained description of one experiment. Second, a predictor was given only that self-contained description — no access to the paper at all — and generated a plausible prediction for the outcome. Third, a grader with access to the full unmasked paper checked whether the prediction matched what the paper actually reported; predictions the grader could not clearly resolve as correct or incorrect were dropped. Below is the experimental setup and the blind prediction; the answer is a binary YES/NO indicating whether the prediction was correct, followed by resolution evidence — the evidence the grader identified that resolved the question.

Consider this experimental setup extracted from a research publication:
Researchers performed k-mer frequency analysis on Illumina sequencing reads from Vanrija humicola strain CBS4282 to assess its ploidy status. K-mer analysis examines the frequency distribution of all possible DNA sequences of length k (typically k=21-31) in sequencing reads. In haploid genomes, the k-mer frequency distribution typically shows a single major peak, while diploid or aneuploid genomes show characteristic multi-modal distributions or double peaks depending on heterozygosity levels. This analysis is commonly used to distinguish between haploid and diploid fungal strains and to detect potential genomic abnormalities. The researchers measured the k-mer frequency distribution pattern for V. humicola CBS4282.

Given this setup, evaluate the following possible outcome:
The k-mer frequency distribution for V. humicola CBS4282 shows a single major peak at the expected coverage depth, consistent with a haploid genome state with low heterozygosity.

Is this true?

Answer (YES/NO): YES